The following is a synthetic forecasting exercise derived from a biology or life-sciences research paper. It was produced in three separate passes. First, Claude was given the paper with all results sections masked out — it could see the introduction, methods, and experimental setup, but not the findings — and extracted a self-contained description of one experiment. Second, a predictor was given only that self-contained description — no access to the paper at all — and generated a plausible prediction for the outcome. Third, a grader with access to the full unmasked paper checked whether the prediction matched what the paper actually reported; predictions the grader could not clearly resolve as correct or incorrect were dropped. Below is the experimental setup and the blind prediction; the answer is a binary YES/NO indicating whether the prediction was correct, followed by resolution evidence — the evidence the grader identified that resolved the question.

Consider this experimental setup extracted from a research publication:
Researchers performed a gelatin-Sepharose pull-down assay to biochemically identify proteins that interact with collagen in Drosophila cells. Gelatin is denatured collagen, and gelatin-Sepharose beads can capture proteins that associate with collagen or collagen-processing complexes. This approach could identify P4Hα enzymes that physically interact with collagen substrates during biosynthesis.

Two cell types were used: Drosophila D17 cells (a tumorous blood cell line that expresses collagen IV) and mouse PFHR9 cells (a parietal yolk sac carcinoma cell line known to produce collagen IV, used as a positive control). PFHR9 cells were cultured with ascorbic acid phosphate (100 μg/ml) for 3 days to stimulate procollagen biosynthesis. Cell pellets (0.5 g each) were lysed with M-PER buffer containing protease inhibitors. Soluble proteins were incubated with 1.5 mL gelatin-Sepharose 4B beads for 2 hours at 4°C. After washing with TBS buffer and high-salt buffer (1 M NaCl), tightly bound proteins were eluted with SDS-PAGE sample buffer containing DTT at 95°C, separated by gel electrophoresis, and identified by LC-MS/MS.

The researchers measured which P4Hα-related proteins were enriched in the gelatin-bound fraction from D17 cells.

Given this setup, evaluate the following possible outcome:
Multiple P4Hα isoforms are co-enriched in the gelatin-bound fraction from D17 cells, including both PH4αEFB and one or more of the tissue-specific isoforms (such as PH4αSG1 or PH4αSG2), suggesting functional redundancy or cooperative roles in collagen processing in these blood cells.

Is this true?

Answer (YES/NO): NO